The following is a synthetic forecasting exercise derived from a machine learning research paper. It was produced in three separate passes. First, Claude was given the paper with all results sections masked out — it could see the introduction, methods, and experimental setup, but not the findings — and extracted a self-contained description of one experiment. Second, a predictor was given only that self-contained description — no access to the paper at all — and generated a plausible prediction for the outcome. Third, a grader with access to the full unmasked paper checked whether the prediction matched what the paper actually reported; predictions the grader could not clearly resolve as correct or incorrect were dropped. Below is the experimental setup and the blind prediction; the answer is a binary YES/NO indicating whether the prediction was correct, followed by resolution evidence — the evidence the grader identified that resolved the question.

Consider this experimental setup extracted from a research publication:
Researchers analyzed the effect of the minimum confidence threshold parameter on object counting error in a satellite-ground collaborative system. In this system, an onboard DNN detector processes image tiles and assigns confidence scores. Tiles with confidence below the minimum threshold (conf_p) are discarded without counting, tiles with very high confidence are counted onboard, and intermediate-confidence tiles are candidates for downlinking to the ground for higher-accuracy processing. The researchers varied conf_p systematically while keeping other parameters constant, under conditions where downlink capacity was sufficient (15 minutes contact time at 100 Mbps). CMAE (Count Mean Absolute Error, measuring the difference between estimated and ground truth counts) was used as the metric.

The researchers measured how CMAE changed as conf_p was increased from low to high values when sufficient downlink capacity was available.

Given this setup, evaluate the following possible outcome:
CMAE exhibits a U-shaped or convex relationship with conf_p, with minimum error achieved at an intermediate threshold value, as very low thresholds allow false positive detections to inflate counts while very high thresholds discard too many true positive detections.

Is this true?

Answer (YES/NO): NO